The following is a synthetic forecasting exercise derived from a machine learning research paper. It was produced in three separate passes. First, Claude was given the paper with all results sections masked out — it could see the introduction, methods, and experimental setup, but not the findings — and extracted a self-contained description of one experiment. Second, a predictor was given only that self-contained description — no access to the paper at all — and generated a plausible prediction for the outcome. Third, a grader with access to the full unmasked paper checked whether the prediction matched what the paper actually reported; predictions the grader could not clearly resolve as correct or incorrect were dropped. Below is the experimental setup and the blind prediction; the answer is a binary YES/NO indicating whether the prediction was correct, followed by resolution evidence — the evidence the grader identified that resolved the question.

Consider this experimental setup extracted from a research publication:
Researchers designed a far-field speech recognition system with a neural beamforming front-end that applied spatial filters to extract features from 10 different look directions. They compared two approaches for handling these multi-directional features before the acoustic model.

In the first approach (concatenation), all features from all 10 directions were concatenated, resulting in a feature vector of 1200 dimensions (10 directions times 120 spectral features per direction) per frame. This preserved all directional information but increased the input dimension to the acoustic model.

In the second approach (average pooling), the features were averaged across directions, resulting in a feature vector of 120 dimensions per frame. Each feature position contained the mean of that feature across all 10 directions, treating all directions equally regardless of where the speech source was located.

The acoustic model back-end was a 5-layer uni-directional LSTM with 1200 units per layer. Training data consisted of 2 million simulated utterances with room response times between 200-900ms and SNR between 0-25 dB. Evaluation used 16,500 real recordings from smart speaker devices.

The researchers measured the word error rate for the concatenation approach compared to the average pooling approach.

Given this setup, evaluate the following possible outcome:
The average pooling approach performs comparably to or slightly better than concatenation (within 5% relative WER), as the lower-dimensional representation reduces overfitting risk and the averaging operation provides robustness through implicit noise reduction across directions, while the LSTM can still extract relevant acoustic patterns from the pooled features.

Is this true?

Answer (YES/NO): NO